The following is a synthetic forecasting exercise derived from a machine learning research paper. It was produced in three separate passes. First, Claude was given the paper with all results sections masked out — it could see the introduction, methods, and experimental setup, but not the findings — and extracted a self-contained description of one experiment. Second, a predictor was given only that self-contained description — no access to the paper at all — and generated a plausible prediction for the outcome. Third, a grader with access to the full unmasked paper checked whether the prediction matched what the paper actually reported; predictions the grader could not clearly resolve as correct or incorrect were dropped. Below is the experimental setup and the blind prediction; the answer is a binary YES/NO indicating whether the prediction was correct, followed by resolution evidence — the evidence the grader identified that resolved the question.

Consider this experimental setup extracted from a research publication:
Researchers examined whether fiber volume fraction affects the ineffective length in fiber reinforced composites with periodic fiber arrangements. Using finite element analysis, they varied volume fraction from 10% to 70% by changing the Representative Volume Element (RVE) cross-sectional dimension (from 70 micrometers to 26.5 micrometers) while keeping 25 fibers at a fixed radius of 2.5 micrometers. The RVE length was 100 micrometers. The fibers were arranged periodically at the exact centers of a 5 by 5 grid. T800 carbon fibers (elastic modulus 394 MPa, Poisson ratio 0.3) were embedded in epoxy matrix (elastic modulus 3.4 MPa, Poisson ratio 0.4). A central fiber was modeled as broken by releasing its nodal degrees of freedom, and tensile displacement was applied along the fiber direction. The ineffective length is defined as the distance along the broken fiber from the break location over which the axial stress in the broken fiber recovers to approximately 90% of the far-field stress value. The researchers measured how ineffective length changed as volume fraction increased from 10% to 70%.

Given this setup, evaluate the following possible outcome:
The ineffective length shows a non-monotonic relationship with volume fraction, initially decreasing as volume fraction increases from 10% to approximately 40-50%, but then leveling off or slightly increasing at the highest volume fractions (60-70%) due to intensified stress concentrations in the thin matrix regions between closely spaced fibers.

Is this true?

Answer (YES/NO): NO